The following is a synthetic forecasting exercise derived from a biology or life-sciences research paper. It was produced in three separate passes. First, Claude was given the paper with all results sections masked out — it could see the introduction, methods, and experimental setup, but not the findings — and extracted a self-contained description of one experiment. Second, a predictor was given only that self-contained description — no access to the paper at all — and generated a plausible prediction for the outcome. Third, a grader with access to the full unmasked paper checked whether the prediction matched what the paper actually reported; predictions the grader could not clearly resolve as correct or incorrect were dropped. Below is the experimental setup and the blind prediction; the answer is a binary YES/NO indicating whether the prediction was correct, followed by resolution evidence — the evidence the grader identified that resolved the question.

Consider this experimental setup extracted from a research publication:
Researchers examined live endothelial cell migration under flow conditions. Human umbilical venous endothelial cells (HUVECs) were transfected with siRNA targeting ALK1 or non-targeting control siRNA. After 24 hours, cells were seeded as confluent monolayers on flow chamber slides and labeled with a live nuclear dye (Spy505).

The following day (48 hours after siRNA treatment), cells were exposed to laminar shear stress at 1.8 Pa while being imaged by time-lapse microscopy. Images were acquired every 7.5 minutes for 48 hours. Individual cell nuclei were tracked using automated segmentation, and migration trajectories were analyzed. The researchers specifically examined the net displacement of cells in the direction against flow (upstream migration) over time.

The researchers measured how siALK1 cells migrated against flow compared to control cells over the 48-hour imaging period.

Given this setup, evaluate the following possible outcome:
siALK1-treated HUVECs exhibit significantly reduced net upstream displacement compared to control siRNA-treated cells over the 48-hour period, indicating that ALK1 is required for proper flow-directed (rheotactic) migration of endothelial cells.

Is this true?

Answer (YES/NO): YES